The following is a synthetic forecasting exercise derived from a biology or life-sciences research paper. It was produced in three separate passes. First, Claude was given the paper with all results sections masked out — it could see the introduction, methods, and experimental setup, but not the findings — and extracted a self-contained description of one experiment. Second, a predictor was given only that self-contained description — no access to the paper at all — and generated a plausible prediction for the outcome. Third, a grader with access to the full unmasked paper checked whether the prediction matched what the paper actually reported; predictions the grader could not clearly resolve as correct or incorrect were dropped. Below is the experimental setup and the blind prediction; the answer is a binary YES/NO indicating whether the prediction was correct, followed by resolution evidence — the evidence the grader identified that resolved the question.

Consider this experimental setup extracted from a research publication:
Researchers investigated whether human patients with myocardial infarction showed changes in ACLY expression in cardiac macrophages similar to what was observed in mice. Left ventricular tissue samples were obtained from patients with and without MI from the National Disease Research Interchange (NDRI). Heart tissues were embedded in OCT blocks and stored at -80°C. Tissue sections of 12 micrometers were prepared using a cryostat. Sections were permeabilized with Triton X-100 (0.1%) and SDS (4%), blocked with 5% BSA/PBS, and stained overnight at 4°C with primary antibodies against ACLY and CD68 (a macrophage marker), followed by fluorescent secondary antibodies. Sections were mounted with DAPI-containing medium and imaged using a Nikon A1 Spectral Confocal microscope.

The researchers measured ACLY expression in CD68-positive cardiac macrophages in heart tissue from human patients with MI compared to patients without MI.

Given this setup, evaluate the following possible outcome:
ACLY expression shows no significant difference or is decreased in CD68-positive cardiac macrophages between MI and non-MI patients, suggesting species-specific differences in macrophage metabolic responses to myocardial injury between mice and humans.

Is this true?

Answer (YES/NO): NO